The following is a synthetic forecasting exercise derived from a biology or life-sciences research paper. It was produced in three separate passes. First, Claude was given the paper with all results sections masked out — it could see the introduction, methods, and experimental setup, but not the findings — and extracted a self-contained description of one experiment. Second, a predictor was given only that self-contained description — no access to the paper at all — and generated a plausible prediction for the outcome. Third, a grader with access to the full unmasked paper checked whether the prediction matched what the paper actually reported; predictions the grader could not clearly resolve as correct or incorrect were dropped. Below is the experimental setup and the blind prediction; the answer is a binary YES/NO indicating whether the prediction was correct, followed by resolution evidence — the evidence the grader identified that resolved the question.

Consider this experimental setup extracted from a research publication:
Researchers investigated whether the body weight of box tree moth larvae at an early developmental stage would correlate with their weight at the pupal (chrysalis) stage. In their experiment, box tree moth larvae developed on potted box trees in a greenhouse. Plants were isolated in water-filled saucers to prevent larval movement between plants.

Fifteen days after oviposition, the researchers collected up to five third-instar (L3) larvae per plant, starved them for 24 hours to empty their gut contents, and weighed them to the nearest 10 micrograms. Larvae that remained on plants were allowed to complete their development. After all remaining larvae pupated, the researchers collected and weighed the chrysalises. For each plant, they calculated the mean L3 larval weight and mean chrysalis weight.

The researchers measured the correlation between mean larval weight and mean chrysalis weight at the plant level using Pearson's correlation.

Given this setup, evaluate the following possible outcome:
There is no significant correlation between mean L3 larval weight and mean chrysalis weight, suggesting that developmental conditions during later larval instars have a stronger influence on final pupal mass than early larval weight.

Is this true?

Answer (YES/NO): NO